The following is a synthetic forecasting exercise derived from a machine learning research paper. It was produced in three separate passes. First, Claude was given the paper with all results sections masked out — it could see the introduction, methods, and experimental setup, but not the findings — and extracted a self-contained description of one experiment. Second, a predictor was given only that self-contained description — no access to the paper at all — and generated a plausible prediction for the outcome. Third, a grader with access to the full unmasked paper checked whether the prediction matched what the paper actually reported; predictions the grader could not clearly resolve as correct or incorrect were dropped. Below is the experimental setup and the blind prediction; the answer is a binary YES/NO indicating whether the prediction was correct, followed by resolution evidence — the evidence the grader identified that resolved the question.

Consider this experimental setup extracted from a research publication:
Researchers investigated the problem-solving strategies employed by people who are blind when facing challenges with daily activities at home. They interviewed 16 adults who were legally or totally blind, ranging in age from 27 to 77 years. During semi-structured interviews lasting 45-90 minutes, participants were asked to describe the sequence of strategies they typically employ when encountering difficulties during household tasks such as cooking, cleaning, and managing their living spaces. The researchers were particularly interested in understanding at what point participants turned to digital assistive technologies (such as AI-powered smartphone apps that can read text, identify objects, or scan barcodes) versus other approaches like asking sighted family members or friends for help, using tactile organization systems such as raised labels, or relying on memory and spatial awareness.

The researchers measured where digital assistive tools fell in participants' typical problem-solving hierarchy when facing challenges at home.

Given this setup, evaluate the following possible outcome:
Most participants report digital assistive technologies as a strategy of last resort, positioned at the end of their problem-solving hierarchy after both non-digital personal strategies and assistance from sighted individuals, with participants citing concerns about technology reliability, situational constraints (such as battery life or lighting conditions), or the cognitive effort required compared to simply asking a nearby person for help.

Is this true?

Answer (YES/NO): NO